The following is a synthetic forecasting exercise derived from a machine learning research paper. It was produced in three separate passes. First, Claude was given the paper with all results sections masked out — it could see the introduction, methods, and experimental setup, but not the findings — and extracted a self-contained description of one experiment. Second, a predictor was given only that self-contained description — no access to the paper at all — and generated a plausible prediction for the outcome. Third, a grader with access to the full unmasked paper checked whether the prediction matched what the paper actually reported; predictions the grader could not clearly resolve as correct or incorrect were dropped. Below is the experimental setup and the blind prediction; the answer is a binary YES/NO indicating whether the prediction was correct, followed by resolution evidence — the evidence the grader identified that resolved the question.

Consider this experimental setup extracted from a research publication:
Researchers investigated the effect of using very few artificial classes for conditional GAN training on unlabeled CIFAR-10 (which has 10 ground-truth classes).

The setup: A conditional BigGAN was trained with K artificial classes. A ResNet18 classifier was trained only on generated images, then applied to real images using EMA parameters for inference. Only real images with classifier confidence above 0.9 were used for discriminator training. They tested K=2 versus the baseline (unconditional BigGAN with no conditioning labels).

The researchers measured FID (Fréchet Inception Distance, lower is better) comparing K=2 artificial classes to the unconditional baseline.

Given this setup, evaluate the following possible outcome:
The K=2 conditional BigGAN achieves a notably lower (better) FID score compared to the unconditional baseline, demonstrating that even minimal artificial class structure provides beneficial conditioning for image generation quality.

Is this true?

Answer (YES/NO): YES